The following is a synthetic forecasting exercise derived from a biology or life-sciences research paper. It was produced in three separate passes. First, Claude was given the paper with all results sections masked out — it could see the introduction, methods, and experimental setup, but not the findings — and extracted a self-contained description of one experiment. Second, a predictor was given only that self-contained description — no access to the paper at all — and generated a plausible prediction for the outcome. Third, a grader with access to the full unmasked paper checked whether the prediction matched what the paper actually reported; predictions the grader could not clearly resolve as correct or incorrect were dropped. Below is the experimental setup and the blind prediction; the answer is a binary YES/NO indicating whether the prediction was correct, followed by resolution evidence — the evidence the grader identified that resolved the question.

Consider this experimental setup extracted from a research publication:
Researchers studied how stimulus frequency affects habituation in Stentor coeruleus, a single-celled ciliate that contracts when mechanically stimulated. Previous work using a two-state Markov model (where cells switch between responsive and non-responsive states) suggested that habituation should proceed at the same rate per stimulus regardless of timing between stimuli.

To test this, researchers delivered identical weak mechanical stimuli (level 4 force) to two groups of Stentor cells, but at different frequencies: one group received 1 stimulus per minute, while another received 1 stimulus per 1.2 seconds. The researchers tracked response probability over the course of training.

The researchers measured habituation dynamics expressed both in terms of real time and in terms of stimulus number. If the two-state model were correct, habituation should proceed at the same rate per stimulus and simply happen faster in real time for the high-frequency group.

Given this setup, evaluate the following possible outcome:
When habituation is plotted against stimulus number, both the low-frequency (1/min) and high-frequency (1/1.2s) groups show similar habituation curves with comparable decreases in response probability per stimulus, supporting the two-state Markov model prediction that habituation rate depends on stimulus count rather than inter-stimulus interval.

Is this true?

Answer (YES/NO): NO